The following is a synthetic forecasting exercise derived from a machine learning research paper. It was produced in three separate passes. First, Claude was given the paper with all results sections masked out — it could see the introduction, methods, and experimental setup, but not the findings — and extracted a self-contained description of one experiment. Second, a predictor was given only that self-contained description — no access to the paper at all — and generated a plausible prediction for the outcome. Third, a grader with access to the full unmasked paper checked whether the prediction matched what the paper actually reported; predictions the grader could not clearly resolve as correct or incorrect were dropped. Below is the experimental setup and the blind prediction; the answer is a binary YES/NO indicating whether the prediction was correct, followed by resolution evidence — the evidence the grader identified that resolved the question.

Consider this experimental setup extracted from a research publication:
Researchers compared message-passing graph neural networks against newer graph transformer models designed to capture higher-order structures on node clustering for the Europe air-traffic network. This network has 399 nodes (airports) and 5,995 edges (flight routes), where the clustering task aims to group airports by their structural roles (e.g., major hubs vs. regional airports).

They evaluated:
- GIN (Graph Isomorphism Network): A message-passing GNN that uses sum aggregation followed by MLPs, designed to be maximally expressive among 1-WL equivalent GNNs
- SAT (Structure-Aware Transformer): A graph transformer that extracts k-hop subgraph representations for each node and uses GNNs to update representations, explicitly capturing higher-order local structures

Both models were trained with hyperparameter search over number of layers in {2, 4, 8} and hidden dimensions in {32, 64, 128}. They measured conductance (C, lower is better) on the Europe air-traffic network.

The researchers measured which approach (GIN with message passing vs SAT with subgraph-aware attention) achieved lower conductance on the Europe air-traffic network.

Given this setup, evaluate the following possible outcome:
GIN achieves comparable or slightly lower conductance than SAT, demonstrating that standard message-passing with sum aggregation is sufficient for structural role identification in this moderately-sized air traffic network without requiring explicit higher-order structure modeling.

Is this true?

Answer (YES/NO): NO